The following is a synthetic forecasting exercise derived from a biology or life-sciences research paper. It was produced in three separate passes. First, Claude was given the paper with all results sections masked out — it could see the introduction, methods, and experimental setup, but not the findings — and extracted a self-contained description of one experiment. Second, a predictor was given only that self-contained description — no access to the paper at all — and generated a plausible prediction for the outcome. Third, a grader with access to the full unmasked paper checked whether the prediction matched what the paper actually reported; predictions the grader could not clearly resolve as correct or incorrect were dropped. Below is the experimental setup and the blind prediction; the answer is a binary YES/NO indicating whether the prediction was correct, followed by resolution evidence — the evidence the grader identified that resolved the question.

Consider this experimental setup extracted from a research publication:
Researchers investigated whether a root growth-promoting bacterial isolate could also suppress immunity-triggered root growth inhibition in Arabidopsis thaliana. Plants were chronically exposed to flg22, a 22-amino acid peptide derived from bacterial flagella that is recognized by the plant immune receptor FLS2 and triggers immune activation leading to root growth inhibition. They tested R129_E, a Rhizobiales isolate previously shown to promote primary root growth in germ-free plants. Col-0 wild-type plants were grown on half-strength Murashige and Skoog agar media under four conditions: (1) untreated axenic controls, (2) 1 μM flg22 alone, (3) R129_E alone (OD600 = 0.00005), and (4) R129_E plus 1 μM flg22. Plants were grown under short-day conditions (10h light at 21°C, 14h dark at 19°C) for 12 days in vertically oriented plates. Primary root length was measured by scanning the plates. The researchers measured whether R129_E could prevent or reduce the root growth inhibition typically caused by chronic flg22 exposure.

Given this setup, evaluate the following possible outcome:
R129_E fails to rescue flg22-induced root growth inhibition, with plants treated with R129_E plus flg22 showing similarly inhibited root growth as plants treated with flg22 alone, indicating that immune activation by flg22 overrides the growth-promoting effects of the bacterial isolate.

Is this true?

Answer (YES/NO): NO